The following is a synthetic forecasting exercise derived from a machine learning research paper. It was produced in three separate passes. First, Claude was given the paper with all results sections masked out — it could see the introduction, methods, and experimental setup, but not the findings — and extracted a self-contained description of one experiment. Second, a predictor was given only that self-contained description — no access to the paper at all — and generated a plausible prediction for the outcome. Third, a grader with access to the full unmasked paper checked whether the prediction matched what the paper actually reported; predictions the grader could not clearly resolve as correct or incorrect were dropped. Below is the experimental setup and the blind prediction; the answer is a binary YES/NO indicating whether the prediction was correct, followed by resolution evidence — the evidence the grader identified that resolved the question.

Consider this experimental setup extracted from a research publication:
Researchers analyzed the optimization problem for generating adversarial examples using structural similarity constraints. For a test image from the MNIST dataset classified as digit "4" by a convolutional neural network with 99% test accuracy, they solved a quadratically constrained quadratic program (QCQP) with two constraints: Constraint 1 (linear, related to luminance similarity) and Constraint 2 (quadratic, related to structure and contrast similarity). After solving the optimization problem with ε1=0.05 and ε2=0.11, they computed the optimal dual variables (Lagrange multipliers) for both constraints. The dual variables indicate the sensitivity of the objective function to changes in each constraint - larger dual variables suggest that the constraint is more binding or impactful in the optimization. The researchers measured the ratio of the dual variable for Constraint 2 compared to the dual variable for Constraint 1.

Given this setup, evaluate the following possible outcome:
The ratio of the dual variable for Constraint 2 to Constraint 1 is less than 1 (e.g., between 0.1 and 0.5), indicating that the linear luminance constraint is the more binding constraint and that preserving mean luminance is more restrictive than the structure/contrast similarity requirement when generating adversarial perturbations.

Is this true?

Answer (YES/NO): NO